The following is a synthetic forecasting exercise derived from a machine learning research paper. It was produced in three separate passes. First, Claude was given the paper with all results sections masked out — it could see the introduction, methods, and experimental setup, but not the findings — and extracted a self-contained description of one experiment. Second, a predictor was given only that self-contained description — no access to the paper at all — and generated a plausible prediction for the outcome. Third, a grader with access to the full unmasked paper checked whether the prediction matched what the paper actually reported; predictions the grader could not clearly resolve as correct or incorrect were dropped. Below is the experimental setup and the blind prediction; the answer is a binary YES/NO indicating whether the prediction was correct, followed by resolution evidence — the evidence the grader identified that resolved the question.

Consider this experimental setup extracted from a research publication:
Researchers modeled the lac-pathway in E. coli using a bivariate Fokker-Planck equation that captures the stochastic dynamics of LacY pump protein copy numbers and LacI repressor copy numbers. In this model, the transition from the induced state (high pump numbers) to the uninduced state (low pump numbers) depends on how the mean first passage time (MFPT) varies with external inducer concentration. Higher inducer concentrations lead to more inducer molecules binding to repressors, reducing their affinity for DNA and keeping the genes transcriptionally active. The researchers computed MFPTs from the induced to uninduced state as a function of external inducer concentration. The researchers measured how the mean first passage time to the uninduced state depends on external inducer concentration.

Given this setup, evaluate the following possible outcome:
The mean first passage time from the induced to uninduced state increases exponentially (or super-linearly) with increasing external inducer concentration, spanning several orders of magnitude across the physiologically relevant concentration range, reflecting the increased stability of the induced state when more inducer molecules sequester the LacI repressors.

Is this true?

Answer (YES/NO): YES